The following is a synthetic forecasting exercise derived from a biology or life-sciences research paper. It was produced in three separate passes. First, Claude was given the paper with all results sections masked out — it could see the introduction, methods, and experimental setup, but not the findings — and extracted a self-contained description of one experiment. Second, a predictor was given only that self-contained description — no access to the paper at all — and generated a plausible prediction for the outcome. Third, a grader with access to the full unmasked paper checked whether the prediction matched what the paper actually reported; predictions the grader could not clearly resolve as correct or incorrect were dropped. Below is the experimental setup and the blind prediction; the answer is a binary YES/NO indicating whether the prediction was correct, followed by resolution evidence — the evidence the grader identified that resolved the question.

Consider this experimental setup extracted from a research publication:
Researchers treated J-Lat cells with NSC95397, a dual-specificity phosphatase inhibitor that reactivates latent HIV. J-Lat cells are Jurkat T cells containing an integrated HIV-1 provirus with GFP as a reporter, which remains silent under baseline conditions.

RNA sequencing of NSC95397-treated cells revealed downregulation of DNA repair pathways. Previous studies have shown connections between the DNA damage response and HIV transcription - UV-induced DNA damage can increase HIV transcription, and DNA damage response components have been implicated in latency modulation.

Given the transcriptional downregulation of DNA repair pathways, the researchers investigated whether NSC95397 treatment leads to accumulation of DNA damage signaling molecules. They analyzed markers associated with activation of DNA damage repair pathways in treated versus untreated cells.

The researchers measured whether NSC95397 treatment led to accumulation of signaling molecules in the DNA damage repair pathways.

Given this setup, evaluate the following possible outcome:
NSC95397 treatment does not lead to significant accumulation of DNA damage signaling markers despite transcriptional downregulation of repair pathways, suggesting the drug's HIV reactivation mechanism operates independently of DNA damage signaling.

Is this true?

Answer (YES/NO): NO